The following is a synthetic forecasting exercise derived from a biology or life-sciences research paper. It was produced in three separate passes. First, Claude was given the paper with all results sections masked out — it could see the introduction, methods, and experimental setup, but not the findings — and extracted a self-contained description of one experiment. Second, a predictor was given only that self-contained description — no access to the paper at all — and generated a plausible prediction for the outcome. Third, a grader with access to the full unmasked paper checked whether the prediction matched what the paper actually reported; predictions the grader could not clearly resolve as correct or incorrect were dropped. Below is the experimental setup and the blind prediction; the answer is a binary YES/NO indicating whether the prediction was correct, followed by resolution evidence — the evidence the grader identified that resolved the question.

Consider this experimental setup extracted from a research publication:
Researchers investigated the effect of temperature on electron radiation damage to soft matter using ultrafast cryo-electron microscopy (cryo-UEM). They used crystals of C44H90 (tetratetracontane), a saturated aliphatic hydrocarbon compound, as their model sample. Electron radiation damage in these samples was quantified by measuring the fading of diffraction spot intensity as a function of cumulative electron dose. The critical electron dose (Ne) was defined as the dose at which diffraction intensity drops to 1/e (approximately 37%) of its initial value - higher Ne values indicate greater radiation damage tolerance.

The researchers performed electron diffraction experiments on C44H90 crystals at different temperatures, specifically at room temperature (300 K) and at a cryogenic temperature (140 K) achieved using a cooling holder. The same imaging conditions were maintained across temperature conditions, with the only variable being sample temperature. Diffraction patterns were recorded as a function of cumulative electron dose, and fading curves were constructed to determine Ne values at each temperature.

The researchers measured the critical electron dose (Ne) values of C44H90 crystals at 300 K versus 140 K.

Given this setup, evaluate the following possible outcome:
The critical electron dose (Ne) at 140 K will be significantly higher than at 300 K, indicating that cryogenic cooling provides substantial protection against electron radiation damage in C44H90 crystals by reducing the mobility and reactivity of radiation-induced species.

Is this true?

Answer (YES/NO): YES